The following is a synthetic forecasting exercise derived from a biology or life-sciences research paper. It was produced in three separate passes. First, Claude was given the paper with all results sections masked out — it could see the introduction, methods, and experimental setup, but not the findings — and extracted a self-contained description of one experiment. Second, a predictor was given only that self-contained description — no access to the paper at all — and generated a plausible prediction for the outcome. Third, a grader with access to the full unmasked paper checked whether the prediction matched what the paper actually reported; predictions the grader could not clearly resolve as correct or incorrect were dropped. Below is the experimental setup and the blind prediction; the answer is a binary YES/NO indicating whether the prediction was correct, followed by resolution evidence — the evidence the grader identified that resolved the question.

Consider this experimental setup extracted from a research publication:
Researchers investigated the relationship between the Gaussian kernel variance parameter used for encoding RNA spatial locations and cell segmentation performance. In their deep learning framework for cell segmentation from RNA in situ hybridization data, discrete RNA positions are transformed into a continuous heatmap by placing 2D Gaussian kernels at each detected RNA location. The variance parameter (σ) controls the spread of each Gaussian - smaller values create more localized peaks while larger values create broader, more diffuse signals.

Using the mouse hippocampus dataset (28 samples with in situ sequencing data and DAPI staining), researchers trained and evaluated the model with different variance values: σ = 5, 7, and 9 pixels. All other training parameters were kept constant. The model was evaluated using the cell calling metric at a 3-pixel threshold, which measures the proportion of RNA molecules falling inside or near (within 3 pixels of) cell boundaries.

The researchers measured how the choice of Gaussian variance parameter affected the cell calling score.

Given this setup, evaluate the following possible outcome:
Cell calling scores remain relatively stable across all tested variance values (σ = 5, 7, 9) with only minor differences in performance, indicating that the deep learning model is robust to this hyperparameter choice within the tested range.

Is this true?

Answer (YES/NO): YES